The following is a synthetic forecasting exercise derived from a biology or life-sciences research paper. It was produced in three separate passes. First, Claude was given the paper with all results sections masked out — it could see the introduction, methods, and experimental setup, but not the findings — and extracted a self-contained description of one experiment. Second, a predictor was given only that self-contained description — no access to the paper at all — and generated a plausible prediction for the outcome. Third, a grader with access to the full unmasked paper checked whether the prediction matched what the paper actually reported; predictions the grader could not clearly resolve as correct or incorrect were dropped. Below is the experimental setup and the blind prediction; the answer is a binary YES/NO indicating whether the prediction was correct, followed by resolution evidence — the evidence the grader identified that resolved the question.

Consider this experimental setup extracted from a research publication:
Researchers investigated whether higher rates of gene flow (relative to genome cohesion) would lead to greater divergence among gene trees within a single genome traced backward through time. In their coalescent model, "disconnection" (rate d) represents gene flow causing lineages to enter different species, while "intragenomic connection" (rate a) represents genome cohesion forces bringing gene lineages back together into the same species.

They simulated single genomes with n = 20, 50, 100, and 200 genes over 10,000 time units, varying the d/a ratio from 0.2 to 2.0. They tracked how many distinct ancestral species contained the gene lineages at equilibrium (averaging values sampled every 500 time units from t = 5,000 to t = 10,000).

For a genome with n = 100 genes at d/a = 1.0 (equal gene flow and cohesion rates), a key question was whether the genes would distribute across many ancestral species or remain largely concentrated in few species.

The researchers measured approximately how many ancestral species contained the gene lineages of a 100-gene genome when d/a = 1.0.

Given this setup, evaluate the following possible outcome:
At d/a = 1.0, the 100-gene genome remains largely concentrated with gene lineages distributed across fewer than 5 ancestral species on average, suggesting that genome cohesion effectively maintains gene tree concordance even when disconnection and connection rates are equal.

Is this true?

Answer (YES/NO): NO